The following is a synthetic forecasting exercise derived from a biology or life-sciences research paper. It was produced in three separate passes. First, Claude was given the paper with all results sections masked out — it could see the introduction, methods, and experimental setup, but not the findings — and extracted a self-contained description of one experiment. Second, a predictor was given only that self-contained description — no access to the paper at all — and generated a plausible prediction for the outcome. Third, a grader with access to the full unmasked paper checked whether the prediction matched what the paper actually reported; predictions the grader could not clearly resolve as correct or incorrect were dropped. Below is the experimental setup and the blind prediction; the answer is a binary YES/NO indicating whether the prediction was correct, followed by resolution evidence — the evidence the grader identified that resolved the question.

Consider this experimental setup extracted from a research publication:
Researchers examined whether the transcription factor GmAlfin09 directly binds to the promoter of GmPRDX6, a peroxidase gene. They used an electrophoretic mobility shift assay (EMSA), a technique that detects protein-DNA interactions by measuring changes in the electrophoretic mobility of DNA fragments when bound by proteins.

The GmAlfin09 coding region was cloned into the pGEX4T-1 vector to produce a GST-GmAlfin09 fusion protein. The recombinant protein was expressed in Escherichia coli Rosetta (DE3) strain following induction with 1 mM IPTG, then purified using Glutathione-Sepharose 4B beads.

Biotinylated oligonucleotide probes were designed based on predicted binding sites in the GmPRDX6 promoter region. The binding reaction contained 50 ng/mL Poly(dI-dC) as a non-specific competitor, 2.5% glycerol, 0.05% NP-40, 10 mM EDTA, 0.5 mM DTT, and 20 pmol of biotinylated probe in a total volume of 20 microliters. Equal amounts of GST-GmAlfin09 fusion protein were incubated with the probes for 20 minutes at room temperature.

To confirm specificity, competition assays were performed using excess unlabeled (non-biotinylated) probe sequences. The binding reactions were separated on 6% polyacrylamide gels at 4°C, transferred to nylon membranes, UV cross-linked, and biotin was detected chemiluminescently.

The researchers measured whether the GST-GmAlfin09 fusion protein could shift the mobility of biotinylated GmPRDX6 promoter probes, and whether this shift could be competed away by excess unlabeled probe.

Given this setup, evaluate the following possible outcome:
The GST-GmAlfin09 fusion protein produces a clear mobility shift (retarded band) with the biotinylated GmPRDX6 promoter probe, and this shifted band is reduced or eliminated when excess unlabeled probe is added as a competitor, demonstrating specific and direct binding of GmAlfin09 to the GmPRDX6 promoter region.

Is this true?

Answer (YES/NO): YES